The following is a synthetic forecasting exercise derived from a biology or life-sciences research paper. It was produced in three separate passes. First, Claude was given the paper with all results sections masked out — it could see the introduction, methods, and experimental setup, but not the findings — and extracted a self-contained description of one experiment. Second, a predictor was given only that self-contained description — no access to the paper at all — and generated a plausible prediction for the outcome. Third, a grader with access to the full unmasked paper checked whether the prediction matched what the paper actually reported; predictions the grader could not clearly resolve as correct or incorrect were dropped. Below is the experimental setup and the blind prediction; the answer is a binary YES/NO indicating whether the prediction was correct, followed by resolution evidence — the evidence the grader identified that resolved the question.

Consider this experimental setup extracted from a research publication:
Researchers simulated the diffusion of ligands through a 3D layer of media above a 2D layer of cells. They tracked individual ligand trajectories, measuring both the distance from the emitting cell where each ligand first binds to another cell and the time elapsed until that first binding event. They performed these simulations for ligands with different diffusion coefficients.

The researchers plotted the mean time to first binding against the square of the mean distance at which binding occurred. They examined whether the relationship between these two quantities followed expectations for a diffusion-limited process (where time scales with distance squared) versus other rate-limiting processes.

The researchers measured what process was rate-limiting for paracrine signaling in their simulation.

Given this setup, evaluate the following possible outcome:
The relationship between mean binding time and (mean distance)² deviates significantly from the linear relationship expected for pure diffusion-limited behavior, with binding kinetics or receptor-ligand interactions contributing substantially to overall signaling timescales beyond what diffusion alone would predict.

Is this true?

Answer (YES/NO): NO